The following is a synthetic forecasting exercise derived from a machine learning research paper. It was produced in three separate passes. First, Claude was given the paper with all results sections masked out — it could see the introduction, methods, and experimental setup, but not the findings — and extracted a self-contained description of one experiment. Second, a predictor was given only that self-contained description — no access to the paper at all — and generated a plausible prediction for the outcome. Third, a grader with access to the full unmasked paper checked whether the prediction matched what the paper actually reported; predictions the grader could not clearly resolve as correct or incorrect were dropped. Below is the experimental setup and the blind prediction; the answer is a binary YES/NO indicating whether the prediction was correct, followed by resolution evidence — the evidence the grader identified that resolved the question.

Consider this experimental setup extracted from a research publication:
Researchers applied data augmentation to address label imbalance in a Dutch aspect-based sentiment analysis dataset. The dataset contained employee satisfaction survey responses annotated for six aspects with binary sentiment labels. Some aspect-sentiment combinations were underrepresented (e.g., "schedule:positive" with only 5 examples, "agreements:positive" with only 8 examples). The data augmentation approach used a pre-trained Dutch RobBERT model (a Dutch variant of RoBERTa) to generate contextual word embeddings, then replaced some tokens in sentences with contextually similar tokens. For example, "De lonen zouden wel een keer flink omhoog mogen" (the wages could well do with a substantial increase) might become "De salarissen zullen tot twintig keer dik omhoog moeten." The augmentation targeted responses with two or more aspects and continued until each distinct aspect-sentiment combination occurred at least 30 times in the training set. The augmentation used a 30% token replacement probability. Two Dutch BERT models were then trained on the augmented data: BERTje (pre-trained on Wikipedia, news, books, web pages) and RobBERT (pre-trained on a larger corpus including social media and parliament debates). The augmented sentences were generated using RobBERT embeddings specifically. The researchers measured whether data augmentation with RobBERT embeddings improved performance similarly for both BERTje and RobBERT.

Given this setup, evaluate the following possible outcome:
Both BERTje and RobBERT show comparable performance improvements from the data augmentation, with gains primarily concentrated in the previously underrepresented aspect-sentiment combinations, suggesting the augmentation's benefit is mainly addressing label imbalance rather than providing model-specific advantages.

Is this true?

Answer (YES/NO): NO